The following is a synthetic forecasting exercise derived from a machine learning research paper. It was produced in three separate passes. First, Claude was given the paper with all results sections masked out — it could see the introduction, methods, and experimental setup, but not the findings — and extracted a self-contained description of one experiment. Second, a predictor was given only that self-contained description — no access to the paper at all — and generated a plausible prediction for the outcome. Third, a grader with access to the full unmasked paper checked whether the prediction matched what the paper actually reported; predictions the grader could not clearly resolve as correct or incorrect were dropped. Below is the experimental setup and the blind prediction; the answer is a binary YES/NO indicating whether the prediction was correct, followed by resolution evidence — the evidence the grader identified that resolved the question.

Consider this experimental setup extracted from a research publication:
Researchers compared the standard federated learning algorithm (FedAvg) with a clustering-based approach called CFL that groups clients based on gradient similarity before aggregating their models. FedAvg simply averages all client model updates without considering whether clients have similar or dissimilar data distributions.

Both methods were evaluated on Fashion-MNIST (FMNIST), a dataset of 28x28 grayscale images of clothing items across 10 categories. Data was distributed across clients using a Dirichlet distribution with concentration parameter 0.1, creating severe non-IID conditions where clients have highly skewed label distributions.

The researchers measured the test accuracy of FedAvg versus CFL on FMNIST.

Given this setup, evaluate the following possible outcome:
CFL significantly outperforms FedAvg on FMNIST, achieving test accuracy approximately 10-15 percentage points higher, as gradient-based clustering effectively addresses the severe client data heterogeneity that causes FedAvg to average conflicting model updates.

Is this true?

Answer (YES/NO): NO